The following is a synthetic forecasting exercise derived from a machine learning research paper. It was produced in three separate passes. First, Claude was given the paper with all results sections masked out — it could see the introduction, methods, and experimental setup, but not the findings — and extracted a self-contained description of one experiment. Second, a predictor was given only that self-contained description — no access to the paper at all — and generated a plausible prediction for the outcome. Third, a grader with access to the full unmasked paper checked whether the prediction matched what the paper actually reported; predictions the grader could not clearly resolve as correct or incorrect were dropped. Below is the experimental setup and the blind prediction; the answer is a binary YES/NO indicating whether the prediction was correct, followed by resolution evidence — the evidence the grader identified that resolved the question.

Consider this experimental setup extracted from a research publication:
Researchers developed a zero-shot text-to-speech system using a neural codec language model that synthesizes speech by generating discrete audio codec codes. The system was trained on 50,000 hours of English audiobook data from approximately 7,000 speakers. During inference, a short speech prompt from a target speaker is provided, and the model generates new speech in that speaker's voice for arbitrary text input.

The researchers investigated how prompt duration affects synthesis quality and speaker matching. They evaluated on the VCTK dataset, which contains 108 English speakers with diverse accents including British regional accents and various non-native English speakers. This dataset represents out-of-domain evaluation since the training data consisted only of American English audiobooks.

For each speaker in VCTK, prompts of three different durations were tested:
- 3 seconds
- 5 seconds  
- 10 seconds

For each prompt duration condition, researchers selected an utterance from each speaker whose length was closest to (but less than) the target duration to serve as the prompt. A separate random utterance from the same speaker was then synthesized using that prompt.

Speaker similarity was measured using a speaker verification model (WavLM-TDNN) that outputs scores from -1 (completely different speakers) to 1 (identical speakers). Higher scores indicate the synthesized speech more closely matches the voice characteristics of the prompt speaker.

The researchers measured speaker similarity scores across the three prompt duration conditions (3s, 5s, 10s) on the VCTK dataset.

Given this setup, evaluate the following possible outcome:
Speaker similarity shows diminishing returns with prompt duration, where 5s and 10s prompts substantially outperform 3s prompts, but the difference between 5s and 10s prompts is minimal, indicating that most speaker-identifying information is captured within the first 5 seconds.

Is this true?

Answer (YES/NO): NO